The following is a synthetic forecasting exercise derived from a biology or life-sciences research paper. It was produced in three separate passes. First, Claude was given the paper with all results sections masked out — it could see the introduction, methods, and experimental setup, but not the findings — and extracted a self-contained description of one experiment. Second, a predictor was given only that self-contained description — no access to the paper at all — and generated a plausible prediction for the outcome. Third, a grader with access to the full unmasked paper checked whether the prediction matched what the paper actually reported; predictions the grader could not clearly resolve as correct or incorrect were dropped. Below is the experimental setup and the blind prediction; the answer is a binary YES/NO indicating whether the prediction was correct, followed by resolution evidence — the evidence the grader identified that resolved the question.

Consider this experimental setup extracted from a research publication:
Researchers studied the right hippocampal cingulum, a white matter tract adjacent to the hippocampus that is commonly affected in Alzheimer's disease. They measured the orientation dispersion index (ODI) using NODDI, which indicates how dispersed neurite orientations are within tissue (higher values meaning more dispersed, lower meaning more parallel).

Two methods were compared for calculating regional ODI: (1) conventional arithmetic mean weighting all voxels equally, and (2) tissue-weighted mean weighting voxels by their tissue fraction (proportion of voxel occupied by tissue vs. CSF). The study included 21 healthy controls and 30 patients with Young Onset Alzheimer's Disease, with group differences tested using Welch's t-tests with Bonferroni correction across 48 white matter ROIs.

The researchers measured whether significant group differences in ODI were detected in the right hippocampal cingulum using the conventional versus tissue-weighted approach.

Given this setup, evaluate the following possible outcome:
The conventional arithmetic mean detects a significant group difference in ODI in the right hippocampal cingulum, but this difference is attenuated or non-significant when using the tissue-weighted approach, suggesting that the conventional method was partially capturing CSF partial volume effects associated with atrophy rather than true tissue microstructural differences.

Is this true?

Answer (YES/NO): YES